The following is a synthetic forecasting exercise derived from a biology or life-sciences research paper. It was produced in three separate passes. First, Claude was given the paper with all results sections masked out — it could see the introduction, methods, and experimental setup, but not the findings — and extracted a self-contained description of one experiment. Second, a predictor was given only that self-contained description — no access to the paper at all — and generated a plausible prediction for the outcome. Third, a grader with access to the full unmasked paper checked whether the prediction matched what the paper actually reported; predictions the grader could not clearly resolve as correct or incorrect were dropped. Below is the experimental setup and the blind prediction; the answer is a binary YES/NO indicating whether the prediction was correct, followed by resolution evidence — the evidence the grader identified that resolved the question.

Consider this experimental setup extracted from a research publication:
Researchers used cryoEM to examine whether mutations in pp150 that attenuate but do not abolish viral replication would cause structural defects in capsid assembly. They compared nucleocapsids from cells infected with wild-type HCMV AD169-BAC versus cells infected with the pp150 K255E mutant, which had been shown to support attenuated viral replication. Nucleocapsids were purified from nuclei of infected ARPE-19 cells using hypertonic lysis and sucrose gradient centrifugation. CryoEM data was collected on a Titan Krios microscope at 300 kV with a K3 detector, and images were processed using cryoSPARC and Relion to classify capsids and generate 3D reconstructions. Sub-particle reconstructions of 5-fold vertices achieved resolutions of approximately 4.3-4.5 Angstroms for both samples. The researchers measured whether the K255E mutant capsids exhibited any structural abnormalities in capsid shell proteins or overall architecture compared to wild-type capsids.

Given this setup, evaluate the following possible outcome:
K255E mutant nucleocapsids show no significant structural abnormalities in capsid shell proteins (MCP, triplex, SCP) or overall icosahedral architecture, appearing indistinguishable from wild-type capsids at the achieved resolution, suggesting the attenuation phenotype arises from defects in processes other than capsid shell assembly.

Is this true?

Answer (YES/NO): YES